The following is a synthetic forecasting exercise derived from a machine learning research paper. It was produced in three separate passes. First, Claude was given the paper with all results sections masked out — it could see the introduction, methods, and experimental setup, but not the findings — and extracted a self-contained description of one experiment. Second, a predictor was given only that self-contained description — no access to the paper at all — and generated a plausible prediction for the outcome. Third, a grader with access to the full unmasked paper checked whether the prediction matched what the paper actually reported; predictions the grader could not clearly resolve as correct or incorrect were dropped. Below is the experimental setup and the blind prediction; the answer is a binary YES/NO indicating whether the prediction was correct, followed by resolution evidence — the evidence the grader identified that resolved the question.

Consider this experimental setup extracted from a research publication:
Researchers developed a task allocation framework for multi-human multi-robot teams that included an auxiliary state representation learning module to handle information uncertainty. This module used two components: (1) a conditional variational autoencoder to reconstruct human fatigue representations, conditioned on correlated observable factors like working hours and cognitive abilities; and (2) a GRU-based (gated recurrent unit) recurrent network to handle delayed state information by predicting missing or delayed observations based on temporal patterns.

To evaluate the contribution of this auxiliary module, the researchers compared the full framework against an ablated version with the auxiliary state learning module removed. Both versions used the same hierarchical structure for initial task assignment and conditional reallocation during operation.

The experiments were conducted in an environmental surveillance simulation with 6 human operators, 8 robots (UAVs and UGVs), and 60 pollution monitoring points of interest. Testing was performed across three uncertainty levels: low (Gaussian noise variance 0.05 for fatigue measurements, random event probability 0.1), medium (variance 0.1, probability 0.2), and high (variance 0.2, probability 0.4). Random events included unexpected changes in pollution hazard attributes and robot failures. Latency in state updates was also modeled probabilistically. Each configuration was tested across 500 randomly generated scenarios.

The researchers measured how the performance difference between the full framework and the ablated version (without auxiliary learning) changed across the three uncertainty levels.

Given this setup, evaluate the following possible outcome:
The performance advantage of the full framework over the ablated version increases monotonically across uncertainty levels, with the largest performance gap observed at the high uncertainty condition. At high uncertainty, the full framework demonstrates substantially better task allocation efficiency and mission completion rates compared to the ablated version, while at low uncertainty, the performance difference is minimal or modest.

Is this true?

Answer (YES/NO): YES